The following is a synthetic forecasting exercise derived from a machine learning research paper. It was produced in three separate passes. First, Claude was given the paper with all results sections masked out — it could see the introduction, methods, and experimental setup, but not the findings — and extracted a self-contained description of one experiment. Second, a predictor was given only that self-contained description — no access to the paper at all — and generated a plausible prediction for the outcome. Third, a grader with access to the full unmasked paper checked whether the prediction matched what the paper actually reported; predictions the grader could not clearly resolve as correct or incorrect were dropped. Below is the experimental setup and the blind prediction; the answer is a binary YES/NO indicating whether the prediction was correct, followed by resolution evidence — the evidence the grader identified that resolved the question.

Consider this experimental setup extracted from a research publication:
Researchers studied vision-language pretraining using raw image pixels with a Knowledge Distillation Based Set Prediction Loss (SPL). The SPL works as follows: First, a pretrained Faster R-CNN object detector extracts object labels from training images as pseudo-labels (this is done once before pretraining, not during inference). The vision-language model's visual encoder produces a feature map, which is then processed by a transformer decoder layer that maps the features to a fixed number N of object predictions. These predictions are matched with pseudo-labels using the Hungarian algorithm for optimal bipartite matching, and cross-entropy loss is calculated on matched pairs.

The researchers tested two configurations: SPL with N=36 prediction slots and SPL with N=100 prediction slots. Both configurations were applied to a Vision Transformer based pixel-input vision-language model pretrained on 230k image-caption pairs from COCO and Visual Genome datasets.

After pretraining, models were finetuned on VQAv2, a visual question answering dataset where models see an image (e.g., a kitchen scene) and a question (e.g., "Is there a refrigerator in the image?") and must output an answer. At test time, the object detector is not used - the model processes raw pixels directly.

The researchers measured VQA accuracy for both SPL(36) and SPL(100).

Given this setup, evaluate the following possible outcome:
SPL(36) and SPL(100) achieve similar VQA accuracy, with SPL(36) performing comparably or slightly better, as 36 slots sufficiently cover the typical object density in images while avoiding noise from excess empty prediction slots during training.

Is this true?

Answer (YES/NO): NO